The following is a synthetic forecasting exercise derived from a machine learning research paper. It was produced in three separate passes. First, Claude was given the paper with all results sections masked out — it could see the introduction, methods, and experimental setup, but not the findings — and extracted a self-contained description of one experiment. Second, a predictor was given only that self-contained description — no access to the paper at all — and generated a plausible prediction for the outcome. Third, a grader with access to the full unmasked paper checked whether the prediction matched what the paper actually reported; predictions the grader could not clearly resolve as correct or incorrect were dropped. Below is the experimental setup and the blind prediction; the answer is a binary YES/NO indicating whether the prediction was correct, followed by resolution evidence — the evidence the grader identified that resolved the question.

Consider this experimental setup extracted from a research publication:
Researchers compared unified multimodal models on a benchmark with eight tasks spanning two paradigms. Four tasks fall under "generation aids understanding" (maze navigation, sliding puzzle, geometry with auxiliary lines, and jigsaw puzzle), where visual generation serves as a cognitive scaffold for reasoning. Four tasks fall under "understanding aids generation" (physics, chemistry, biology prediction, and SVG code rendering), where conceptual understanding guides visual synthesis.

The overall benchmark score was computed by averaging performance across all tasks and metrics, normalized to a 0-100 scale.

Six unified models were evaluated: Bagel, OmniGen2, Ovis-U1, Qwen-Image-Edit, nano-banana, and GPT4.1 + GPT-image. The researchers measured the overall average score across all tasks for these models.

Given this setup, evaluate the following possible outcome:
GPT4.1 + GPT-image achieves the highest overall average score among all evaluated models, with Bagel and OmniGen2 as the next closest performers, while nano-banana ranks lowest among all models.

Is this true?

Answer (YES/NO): NO